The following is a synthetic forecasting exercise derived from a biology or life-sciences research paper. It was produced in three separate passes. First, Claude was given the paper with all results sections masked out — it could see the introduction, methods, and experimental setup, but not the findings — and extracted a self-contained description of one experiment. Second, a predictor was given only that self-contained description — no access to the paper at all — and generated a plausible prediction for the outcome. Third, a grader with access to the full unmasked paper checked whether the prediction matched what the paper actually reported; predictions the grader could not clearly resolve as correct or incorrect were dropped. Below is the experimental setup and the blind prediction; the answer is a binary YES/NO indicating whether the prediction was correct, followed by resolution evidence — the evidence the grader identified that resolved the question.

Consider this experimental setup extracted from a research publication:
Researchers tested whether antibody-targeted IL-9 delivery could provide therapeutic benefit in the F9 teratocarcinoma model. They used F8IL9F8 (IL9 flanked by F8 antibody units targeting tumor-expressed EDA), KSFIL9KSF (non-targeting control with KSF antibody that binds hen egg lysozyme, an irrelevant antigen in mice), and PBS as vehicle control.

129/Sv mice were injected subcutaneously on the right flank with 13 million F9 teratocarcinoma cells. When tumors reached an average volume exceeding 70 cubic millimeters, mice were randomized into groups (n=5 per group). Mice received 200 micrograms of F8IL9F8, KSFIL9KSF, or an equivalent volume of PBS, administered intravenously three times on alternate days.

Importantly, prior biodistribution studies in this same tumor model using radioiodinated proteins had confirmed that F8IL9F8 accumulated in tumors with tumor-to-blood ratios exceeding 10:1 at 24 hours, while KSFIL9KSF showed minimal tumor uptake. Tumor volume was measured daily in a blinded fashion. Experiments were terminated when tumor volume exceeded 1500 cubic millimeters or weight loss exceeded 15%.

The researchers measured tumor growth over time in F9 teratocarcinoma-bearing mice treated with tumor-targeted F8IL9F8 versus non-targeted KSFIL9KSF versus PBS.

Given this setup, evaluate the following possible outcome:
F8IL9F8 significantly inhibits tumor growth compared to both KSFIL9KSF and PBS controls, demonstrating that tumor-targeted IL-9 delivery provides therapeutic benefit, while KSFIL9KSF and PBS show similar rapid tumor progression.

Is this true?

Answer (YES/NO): NO